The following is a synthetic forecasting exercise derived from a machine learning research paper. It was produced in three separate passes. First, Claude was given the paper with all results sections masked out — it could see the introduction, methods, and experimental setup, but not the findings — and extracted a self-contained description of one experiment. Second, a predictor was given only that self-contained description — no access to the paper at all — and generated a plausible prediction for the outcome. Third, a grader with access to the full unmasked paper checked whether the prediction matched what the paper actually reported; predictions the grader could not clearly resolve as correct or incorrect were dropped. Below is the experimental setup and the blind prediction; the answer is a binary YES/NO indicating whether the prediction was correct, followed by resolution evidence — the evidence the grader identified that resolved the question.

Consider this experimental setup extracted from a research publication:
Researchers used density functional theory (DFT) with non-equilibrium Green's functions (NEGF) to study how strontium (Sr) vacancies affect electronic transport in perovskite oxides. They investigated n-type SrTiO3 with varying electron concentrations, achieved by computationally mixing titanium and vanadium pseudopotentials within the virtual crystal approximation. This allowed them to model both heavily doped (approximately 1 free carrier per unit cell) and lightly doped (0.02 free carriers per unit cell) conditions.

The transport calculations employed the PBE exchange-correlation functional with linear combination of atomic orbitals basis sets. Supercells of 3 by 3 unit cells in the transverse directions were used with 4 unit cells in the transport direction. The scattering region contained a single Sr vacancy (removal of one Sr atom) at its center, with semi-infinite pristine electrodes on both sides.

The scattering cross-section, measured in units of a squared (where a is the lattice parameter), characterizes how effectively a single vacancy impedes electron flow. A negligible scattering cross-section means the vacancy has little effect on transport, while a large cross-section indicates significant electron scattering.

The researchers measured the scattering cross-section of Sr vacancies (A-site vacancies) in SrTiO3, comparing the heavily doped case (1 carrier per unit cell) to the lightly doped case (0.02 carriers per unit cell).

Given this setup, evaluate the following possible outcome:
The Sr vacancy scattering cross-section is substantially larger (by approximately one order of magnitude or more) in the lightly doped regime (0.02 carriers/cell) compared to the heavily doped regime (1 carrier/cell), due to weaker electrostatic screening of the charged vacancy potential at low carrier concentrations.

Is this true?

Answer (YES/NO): YES